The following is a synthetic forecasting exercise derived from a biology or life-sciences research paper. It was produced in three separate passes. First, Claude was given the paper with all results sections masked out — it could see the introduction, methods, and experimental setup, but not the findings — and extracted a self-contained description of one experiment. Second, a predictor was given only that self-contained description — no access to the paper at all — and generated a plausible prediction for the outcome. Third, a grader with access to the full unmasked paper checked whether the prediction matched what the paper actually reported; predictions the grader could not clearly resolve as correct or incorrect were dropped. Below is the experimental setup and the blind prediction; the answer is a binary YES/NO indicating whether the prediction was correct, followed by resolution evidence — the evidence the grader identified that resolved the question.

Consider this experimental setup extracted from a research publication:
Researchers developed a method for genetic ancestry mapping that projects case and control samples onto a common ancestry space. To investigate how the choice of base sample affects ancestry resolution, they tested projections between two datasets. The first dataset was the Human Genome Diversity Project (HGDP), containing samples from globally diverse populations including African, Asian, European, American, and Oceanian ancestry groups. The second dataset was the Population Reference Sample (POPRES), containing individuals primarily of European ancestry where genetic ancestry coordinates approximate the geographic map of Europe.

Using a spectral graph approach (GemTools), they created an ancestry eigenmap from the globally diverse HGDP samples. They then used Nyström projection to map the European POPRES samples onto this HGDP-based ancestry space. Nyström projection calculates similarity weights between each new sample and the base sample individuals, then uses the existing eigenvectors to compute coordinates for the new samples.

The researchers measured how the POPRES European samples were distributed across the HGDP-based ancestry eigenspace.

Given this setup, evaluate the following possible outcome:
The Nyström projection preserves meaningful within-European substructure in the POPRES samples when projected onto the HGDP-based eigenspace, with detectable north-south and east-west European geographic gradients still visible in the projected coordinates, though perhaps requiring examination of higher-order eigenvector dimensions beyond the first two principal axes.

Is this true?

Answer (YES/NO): NO